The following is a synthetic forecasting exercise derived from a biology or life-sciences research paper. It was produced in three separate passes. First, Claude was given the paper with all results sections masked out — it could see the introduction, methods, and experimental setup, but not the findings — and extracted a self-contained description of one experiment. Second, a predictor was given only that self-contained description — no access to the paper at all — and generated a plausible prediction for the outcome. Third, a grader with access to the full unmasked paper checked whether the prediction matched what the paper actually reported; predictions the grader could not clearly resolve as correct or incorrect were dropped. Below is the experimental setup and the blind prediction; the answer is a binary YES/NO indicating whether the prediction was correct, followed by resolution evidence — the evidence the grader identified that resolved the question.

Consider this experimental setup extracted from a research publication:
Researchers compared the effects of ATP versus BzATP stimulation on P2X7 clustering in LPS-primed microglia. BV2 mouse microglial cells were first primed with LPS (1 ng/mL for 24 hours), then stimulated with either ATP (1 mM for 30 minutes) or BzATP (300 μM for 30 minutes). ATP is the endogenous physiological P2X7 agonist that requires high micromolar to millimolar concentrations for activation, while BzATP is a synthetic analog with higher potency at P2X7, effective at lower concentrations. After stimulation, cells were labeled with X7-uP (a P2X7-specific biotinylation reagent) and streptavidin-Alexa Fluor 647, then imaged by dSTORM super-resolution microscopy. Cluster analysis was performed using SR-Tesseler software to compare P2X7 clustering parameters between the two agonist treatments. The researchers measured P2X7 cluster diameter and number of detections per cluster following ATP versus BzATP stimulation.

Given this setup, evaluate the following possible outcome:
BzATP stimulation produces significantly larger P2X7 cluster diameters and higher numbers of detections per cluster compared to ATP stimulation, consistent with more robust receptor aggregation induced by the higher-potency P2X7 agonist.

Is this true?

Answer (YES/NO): NO